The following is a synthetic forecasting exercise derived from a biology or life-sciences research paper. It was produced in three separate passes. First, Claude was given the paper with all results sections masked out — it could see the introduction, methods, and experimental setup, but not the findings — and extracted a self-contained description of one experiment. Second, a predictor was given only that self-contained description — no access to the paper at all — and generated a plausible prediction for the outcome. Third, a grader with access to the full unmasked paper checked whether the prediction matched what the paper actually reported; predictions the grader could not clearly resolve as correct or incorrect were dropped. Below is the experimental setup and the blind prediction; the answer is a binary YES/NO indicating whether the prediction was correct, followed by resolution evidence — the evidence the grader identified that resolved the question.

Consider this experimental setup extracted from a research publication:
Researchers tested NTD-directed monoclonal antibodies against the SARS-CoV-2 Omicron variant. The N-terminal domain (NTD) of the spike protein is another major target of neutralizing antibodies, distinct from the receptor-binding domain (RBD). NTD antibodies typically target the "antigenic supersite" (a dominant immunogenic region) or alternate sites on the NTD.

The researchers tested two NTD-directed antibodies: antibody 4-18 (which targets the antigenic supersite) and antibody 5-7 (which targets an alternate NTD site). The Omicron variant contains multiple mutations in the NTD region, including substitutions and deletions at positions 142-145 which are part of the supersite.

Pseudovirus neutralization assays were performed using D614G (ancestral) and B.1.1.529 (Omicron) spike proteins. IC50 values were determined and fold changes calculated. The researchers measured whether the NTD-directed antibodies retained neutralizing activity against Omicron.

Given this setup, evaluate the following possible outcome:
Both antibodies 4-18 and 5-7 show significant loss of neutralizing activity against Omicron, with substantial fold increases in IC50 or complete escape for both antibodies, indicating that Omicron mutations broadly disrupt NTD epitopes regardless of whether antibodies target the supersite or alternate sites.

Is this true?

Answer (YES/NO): YES